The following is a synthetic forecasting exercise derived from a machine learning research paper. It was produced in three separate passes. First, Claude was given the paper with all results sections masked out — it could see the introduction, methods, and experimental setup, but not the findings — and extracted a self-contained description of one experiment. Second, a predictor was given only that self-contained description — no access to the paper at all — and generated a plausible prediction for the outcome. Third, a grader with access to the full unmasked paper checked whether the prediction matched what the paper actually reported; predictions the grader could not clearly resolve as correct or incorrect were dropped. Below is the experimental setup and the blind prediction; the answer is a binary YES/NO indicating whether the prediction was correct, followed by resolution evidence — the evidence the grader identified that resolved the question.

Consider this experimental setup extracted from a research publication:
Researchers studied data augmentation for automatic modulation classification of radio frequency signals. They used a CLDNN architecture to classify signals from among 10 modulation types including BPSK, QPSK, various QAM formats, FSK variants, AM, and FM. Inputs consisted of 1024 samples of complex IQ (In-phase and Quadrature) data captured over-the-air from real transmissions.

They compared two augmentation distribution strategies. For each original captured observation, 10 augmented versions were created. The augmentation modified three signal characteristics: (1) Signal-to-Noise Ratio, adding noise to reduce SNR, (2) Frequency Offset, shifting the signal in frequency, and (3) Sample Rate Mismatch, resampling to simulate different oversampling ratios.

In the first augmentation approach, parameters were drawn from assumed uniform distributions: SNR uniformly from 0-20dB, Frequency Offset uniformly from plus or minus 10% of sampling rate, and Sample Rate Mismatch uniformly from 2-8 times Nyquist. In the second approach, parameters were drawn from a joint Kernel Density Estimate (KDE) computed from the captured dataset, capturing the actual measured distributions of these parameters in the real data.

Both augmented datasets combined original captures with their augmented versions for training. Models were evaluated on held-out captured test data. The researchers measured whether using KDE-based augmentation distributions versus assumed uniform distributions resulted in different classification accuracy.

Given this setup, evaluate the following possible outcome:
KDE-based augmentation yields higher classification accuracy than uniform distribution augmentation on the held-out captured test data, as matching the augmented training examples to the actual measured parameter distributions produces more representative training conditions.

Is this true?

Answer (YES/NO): YES